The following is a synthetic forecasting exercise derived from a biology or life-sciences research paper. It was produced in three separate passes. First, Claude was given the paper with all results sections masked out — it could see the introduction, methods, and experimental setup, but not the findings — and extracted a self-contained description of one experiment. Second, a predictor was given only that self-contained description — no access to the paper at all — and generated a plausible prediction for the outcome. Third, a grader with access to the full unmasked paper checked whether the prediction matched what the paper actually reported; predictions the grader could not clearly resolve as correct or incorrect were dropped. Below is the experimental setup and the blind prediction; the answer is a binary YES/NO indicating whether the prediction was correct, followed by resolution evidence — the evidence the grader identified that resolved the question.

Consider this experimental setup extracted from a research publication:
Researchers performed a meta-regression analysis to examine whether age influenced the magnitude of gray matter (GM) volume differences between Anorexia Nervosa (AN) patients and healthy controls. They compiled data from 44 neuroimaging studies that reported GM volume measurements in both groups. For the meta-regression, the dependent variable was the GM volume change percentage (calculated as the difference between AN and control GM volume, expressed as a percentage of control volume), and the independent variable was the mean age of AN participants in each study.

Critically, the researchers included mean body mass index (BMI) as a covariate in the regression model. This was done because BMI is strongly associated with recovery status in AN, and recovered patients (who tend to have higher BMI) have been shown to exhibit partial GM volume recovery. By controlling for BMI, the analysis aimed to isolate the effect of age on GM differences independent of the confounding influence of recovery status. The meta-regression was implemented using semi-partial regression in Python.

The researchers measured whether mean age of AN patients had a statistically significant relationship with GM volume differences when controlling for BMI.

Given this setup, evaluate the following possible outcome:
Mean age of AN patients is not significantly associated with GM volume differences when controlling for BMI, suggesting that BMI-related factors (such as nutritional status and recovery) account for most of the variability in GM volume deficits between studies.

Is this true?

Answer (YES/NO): NO